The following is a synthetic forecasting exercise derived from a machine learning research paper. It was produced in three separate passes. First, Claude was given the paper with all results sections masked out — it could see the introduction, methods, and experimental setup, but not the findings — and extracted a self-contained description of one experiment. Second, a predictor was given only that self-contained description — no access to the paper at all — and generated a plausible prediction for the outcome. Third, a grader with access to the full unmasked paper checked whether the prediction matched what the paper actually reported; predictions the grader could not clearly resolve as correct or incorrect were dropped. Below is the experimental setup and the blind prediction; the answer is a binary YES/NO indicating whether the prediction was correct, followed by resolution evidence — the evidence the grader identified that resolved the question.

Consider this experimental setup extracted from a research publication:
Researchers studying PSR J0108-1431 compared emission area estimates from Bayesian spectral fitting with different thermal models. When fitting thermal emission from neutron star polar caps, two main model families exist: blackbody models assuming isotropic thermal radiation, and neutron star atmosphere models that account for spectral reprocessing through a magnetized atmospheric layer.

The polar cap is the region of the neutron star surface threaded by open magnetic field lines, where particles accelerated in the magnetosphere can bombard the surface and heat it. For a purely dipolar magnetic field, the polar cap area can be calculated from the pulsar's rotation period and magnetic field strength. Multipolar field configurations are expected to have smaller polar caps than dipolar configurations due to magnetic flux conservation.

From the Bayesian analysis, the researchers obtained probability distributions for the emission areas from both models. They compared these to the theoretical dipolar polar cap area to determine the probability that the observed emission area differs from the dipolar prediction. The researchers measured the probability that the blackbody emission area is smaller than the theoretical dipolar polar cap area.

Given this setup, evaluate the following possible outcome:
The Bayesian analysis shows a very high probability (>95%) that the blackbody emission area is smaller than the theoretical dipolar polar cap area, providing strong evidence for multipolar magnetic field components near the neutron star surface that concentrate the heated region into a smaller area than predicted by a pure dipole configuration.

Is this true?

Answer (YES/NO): NO